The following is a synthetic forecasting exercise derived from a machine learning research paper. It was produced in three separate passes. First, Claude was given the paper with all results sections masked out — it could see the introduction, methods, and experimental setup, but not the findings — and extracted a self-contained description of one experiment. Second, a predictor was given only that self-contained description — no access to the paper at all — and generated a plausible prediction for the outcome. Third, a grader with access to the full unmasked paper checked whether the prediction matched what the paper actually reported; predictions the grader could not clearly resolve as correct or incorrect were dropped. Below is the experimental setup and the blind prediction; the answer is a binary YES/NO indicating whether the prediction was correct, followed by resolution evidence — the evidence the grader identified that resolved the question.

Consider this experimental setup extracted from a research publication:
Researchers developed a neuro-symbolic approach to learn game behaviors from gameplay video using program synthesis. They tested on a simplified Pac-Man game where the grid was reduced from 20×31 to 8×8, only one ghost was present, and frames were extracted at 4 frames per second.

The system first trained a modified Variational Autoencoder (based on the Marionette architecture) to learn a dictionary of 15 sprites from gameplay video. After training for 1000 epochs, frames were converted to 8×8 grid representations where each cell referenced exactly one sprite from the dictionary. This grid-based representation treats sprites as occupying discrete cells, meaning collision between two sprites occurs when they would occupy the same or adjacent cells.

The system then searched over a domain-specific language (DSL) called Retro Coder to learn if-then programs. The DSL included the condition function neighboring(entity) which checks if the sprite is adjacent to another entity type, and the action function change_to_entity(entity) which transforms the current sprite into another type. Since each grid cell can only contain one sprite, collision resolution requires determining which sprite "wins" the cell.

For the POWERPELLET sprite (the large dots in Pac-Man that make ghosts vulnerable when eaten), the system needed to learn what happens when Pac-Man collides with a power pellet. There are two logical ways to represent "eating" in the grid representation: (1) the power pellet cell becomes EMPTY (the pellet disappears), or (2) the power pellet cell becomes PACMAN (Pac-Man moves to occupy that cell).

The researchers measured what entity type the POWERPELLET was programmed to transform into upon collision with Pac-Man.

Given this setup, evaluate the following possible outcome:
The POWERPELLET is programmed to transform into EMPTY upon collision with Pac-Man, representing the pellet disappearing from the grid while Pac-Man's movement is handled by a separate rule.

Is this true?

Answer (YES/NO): NO